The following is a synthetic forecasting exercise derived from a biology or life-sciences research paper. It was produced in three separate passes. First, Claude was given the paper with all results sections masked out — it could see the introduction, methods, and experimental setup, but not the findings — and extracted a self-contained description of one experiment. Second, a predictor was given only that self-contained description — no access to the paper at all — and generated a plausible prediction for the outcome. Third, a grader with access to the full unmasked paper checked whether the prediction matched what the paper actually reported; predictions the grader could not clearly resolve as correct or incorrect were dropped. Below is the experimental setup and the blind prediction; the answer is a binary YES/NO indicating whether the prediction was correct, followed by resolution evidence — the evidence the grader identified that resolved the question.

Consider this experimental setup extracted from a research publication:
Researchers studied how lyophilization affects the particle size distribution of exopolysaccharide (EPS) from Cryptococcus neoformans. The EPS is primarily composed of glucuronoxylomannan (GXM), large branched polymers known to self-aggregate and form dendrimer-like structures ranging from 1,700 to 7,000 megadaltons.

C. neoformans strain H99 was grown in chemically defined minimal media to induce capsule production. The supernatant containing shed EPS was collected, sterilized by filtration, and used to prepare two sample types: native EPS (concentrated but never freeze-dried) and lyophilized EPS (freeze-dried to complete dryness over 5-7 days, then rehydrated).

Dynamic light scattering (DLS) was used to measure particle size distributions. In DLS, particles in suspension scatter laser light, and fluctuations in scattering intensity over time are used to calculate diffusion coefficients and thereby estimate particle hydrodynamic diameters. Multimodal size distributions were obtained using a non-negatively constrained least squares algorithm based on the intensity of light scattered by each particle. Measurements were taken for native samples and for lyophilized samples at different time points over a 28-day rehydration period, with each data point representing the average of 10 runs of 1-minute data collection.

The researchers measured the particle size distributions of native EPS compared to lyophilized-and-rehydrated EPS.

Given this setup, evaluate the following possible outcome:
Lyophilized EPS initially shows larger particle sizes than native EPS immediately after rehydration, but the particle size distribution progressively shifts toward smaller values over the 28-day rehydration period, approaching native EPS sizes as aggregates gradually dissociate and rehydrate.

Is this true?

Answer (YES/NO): NO